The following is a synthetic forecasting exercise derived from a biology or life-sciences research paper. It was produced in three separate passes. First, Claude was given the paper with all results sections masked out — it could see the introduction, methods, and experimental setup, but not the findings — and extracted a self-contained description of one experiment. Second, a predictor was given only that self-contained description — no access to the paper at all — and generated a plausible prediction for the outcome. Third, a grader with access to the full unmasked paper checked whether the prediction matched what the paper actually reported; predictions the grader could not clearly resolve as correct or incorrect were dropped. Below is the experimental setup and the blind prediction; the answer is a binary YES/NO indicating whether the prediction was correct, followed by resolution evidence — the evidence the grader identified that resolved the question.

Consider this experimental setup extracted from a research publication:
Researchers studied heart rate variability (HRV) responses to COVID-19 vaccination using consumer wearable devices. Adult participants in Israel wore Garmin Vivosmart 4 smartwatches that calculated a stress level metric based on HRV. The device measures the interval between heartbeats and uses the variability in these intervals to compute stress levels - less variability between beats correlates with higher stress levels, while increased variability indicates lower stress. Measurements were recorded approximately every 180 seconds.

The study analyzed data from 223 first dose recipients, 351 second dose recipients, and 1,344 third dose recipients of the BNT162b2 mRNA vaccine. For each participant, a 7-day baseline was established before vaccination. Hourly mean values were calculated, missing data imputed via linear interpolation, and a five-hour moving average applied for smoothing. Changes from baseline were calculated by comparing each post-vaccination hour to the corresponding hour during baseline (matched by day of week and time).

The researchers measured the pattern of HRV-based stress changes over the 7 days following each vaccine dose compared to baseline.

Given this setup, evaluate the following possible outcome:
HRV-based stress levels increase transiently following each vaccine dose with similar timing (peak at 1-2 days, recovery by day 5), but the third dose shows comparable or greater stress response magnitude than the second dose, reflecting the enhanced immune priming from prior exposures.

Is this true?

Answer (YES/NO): YES